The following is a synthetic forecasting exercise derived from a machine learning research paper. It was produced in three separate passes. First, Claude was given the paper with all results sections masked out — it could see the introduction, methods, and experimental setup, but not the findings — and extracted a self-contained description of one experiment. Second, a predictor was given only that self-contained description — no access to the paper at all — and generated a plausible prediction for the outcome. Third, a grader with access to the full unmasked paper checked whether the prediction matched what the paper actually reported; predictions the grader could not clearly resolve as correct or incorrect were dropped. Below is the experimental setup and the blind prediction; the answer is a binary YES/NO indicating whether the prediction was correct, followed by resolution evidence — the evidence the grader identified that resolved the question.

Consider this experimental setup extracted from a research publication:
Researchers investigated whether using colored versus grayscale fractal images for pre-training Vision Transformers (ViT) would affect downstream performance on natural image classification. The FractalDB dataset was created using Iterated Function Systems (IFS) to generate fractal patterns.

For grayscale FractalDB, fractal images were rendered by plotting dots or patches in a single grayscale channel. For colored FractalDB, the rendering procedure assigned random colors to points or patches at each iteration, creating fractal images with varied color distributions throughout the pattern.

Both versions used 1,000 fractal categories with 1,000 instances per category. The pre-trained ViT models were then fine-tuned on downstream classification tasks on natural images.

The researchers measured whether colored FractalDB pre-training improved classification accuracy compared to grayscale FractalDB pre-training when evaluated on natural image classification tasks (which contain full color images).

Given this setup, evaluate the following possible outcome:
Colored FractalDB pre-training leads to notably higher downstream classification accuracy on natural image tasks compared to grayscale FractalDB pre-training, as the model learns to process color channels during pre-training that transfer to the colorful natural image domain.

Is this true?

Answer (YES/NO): NO